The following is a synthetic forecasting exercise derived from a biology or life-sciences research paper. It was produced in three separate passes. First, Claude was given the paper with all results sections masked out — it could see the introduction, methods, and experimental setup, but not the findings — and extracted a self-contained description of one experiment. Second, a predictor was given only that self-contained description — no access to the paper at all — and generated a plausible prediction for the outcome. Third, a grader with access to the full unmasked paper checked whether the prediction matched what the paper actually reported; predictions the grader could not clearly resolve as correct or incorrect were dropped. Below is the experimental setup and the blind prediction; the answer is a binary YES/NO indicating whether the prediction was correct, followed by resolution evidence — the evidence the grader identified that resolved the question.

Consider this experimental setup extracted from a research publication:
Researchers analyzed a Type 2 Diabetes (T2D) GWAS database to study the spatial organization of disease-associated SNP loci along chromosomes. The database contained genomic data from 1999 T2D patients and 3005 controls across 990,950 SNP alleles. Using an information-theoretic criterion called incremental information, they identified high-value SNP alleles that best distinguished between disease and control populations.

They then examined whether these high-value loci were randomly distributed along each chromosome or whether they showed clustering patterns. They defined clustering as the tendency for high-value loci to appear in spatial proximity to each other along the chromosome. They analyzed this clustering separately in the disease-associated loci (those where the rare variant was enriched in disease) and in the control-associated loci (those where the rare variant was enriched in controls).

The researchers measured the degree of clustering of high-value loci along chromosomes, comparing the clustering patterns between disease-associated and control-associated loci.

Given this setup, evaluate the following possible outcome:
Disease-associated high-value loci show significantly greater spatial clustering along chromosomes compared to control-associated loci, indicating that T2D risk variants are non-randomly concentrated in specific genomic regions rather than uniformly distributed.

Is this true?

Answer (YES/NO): YES